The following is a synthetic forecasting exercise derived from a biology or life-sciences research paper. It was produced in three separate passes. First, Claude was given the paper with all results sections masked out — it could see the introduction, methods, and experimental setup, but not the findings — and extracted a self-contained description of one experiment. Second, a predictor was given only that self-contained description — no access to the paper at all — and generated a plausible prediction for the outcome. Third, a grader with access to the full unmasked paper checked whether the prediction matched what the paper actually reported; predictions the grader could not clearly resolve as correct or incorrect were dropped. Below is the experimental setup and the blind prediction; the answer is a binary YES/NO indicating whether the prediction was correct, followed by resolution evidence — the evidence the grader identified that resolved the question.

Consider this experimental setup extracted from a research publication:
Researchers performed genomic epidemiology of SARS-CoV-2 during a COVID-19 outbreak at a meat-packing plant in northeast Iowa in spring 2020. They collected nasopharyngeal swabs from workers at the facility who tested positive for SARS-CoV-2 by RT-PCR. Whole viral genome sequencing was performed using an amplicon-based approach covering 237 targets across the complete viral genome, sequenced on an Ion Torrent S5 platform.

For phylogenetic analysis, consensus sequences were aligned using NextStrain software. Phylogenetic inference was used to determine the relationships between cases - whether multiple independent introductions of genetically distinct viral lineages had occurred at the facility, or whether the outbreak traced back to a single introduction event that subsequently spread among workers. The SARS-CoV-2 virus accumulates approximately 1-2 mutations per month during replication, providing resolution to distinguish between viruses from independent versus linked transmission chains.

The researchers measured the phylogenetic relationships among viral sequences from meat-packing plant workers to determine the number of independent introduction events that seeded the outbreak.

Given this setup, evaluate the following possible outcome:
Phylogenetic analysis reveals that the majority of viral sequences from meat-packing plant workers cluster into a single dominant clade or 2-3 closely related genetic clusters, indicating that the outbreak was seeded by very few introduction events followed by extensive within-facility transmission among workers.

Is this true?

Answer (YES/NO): YES